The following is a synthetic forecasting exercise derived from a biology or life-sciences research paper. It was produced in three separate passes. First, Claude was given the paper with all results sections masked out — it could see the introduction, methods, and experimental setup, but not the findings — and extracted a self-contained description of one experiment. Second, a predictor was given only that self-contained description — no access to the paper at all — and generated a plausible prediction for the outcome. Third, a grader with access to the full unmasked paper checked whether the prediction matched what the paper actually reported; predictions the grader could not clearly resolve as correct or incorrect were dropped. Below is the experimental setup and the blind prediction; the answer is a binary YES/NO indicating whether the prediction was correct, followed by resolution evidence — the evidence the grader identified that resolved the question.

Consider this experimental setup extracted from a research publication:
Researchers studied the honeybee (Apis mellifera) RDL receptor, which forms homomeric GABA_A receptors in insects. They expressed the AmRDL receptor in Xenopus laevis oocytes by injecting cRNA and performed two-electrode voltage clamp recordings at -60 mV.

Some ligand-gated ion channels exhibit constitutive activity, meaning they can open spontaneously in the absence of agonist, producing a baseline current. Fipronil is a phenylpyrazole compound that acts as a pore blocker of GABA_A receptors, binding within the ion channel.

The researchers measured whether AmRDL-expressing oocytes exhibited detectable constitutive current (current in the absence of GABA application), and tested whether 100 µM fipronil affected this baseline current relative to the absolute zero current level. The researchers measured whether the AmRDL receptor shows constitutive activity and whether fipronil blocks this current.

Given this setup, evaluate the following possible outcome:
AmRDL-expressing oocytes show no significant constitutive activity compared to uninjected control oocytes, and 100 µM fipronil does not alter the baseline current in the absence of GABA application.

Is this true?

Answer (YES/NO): NO